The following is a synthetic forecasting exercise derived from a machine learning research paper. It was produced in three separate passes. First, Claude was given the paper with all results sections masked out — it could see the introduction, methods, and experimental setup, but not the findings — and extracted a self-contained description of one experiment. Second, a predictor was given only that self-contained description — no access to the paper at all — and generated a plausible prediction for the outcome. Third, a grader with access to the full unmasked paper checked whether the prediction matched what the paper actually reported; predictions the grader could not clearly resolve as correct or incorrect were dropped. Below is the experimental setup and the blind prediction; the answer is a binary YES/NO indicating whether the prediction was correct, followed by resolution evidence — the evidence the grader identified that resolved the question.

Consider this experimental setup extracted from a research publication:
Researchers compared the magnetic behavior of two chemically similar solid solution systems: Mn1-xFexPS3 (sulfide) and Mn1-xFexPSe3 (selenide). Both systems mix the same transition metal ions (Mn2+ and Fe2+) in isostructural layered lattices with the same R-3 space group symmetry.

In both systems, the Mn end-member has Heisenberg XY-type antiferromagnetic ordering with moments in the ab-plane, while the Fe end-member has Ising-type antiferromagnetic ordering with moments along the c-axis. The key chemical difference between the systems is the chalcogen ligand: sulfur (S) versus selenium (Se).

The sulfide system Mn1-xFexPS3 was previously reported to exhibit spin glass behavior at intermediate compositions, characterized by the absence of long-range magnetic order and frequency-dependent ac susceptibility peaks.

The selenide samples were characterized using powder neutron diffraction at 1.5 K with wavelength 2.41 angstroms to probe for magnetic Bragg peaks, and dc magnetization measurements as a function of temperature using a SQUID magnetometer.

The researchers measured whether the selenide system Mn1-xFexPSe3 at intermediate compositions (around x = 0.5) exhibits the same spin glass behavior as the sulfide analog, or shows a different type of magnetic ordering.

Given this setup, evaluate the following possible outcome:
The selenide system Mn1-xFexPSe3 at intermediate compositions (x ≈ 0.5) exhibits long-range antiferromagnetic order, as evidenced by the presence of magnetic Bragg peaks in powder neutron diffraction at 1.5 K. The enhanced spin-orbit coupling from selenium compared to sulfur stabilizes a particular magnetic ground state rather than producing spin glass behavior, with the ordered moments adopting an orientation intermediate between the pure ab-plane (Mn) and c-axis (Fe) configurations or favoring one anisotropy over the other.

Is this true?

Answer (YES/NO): NO